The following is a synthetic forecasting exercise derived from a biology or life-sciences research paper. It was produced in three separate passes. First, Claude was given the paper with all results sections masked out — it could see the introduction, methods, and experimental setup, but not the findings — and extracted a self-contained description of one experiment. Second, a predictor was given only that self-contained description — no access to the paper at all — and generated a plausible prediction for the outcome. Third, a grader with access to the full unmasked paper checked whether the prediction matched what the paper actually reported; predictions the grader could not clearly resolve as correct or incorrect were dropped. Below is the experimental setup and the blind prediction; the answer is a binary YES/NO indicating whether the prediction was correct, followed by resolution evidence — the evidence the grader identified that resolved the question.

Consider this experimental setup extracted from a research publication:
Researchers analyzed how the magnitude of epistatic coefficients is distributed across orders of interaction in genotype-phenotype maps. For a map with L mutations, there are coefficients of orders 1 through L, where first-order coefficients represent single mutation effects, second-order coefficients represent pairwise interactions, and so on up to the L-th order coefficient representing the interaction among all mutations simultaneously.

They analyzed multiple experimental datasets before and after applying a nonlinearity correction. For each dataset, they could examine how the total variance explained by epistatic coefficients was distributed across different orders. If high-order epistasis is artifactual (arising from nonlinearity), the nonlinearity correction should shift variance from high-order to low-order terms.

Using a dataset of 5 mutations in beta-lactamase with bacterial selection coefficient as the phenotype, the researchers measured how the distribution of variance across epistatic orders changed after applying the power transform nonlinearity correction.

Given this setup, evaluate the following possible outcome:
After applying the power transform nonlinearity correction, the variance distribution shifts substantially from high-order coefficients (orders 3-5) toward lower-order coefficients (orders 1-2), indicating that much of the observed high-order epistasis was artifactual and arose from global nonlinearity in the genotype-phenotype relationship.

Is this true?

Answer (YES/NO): NO